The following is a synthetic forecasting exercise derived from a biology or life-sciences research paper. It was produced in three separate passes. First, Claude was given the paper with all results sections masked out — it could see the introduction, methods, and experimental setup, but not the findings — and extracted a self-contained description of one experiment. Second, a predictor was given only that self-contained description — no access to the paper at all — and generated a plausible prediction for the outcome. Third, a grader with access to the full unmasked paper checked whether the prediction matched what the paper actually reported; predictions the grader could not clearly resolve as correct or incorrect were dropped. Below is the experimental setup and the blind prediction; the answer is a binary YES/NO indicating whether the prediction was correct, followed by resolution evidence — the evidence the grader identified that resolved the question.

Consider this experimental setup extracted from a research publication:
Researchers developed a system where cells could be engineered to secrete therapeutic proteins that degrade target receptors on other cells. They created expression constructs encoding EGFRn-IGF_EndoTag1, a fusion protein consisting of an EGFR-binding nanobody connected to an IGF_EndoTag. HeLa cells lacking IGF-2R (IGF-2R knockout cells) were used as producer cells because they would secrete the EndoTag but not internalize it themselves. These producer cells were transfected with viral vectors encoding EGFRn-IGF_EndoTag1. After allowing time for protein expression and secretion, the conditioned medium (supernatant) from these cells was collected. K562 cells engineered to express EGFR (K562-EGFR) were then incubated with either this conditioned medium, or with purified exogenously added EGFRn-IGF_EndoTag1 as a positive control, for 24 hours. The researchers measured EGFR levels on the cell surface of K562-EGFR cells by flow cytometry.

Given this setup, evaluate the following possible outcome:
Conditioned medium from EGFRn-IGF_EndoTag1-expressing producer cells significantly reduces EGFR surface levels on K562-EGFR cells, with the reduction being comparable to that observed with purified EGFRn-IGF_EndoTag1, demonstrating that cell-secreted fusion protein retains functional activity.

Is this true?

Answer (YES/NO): YES